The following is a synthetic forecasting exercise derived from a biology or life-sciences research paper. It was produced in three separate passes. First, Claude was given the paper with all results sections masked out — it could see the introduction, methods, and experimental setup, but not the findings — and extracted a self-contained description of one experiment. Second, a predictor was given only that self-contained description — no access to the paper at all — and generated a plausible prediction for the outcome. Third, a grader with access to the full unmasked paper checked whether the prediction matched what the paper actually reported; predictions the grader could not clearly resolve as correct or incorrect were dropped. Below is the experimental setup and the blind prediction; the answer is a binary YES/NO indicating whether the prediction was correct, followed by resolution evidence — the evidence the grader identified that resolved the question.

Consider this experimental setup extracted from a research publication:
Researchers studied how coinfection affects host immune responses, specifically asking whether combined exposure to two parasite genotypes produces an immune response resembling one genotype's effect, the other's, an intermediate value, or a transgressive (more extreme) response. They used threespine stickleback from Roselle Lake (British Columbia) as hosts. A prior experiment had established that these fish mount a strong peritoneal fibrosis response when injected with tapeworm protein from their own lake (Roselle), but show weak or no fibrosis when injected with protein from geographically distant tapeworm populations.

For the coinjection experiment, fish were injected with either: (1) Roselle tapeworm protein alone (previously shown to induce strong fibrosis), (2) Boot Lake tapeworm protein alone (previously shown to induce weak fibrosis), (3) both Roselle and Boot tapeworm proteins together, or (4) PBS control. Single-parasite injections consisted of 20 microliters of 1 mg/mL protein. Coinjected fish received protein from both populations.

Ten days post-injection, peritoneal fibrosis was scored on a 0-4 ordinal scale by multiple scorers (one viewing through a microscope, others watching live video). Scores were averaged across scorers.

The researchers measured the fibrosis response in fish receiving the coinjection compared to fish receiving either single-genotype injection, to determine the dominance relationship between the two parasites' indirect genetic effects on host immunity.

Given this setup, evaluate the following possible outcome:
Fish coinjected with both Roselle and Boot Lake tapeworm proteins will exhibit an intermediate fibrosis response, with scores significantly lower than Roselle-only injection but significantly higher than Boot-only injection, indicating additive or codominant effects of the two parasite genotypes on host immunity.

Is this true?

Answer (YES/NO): NO